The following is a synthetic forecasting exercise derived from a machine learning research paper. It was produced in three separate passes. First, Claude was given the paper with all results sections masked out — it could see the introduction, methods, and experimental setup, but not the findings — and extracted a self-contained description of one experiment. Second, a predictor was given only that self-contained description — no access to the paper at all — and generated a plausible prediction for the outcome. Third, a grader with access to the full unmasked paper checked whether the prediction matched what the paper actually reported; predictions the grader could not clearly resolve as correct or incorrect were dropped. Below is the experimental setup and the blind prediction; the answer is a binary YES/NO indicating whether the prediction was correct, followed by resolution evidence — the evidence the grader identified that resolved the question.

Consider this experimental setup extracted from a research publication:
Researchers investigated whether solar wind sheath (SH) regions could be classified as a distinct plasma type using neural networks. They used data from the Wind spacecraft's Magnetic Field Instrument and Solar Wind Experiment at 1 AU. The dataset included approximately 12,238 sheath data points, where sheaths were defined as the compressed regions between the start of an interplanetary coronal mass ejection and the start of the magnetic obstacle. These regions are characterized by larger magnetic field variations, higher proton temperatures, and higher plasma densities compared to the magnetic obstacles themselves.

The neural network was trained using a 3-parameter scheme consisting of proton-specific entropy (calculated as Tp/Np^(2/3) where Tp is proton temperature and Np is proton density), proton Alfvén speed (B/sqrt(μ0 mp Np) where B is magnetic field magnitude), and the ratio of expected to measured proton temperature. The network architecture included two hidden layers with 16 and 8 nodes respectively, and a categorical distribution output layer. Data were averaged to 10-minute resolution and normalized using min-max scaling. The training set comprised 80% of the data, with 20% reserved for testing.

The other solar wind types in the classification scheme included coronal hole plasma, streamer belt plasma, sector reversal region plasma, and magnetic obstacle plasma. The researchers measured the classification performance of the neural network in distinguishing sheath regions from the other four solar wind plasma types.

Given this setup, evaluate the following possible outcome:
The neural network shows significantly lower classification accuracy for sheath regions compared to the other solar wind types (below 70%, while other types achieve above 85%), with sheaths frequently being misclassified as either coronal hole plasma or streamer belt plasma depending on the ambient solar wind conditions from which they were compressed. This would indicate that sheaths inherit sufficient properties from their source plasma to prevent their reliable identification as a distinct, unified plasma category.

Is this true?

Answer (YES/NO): NO